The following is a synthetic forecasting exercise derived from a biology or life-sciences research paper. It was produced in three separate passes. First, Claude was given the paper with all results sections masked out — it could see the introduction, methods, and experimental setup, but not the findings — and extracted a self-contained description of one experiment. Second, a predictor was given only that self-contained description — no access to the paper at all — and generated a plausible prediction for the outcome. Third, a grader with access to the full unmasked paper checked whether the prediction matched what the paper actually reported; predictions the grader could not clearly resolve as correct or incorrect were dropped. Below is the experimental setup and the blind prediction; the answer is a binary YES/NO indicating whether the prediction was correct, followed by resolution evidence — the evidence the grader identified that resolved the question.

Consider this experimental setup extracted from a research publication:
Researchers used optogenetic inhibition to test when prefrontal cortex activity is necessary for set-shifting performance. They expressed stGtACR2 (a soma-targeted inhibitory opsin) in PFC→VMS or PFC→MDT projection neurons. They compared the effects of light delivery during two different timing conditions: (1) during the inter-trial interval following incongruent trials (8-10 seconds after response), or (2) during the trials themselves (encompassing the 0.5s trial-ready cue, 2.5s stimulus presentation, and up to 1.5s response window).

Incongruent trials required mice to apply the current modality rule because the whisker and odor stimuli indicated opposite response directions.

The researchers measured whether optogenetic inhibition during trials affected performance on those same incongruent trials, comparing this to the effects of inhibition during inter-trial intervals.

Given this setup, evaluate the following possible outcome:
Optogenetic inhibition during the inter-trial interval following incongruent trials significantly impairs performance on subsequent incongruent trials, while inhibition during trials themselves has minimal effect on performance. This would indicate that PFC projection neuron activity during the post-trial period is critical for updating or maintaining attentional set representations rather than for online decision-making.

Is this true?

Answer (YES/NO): YES